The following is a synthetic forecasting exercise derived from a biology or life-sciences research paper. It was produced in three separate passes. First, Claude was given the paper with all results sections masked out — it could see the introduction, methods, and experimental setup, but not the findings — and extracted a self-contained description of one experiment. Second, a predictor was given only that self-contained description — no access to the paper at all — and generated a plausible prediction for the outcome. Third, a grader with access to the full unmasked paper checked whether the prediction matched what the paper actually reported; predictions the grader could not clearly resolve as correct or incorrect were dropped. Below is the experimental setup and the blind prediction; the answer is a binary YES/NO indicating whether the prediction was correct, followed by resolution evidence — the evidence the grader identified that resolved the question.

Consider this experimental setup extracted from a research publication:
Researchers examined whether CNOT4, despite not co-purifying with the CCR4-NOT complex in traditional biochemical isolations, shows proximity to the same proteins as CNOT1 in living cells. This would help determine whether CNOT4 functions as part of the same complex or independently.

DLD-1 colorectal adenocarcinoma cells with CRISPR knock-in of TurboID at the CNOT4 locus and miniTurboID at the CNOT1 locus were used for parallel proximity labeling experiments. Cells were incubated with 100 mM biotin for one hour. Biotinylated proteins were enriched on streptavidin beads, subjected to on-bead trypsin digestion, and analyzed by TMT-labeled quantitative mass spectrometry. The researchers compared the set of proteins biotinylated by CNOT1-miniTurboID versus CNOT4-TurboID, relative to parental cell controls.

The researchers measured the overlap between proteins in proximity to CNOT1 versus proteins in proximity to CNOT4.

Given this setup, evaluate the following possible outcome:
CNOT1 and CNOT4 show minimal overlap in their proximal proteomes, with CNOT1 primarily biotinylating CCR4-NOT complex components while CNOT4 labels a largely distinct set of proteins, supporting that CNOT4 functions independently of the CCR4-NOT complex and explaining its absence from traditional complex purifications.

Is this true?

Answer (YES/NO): NO